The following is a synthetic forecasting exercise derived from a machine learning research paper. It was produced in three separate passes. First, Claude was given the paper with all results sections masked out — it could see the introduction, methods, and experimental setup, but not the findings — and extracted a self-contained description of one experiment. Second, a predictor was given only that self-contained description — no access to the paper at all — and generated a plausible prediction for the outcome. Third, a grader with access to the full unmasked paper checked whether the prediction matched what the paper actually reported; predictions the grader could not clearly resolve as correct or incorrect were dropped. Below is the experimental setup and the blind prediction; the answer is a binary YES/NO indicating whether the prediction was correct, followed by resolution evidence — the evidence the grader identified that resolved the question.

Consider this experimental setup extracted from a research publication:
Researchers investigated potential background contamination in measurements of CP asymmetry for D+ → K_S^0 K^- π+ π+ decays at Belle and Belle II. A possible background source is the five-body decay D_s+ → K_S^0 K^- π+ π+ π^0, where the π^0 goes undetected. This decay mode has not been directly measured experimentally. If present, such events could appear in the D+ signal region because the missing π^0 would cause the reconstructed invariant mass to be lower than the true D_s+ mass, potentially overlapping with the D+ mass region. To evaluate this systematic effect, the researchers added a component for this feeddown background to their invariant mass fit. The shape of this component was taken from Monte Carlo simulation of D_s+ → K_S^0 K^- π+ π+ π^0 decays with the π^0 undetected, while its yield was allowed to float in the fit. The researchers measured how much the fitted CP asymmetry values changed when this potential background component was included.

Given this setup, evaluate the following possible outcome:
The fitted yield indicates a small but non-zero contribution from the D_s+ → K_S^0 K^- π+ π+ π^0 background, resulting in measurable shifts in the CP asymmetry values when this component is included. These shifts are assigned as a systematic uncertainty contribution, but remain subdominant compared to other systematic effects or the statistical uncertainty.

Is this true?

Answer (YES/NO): YES